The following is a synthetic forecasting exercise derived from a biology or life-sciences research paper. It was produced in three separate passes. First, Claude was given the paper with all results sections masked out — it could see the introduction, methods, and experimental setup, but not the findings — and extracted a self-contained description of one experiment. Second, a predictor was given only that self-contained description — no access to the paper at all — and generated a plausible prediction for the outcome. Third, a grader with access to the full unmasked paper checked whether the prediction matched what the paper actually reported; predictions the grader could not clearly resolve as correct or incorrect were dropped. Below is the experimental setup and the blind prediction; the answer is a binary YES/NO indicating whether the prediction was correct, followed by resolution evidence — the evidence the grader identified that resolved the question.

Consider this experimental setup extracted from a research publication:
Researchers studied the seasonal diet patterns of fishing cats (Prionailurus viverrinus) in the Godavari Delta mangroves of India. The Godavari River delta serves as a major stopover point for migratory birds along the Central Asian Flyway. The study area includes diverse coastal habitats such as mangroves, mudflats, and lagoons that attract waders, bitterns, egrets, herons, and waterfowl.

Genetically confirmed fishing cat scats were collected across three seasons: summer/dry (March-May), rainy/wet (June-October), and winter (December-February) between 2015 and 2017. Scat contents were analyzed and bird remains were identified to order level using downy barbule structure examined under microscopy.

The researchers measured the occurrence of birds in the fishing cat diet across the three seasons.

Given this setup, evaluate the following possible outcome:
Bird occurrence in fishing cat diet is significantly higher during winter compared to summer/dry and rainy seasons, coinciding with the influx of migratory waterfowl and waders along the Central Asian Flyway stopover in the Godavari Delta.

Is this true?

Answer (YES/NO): NO